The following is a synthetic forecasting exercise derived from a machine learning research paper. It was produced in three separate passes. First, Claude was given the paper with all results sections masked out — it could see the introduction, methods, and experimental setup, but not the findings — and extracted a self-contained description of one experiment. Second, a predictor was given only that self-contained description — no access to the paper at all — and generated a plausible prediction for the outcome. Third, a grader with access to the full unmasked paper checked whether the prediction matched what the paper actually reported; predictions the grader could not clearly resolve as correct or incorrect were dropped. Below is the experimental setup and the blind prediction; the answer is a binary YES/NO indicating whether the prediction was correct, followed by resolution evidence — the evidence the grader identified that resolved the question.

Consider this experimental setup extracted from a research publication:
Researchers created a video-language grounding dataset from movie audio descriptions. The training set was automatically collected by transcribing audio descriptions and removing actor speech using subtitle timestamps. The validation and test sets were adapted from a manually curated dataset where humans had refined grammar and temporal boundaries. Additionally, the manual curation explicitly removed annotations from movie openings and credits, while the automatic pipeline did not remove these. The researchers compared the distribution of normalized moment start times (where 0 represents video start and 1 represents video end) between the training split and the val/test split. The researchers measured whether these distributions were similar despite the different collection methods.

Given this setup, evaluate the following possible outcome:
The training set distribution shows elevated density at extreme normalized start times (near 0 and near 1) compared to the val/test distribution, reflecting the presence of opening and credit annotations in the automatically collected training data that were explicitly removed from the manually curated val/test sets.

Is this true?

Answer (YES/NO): YES